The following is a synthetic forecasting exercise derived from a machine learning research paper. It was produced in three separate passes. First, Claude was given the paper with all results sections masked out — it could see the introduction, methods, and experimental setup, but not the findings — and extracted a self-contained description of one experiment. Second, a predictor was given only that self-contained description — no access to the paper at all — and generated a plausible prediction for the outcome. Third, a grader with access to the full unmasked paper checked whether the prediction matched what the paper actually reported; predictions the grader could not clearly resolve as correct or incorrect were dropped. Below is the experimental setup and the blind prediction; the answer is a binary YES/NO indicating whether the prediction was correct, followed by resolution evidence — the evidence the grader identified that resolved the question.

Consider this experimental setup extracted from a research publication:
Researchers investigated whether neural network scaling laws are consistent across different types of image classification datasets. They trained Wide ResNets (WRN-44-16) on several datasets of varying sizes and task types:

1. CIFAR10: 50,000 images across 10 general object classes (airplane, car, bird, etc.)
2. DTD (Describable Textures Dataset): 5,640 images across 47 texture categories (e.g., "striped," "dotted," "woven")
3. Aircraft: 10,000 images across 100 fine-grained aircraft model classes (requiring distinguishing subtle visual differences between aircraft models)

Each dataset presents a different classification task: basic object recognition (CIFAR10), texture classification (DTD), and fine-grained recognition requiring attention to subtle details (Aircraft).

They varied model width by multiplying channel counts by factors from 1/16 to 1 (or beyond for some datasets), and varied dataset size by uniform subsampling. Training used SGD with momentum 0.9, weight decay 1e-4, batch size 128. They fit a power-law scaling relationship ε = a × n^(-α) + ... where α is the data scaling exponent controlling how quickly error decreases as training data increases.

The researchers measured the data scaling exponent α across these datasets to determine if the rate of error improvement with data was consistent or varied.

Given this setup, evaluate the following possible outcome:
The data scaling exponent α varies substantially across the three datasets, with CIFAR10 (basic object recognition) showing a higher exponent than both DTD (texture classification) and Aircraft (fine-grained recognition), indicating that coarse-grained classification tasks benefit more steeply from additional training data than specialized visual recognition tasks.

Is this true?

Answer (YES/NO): NO